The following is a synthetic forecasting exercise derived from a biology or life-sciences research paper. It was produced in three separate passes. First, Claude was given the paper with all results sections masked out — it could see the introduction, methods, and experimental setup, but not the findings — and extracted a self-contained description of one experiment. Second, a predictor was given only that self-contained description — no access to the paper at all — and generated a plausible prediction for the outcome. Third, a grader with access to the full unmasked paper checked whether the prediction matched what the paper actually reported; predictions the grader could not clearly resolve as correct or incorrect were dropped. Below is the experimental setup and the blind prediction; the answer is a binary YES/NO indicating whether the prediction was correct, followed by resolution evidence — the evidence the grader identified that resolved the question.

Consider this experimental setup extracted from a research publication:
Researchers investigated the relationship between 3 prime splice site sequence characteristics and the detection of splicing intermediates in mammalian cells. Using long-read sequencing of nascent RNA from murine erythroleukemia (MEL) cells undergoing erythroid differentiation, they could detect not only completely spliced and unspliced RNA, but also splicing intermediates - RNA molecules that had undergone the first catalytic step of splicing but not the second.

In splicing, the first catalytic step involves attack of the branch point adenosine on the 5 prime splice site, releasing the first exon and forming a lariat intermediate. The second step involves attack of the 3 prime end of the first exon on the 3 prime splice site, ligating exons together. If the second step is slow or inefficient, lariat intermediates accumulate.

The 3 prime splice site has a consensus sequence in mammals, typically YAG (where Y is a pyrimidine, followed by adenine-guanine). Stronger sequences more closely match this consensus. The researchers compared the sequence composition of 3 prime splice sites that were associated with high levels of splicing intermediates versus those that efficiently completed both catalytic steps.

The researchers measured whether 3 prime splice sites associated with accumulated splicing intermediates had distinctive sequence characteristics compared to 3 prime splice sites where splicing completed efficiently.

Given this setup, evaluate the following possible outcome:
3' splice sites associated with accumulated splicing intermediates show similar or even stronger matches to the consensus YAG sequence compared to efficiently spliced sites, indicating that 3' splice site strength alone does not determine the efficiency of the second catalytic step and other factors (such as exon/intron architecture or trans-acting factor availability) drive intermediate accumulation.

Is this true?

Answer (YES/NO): NO